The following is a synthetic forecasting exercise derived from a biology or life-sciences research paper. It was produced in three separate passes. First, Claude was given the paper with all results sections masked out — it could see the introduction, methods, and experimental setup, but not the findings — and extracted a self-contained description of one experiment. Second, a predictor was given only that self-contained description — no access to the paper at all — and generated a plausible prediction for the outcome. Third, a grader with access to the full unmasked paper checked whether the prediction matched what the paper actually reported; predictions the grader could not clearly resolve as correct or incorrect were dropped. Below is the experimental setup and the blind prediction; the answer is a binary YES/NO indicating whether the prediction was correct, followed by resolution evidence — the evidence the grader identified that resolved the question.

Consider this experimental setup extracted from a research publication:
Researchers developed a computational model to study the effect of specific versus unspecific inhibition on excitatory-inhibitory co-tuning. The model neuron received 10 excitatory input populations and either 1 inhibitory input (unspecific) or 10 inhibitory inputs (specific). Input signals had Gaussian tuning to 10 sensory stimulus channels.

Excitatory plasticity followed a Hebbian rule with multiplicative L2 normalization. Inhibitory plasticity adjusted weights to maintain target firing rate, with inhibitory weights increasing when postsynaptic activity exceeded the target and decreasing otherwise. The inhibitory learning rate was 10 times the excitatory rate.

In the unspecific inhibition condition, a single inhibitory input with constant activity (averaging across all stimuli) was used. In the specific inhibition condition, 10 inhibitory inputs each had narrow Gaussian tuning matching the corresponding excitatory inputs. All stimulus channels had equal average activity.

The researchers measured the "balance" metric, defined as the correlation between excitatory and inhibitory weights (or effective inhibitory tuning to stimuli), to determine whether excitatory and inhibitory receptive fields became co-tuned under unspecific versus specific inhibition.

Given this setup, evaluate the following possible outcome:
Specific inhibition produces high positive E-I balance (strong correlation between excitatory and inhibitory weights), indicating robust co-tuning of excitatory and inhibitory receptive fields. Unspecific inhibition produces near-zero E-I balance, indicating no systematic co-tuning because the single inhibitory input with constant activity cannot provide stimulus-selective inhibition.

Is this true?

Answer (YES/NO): NO